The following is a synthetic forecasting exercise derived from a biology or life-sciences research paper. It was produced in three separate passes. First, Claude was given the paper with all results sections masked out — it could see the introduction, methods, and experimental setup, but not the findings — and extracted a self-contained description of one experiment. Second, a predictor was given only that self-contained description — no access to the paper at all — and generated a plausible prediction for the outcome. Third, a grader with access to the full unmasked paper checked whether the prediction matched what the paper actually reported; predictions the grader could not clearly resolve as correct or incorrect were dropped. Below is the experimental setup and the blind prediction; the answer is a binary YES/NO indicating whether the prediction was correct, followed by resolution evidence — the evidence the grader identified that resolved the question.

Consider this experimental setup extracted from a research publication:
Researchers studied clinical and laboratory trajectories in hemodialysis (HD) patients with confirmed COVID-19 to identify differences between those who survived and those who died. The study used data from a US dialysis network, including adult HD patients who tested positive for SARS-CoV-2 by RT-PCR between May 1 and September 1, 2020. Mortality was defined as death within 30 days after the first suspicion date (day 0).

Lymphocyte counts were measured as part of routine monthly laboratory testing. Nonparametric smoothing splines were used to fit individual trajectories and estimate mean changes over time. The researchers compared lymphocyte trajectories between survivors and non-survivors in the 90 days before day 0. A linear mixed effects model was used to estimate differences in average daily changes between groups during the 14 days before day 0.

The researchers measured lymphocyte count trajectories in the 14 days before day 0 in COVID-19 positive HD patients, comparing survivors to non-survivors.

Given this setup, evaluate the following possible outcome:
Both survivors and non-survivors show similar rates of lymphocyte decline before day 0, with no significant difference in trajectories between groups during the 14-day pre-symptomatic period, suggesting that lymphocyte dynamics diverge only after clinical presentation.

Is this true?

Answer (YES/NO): NO